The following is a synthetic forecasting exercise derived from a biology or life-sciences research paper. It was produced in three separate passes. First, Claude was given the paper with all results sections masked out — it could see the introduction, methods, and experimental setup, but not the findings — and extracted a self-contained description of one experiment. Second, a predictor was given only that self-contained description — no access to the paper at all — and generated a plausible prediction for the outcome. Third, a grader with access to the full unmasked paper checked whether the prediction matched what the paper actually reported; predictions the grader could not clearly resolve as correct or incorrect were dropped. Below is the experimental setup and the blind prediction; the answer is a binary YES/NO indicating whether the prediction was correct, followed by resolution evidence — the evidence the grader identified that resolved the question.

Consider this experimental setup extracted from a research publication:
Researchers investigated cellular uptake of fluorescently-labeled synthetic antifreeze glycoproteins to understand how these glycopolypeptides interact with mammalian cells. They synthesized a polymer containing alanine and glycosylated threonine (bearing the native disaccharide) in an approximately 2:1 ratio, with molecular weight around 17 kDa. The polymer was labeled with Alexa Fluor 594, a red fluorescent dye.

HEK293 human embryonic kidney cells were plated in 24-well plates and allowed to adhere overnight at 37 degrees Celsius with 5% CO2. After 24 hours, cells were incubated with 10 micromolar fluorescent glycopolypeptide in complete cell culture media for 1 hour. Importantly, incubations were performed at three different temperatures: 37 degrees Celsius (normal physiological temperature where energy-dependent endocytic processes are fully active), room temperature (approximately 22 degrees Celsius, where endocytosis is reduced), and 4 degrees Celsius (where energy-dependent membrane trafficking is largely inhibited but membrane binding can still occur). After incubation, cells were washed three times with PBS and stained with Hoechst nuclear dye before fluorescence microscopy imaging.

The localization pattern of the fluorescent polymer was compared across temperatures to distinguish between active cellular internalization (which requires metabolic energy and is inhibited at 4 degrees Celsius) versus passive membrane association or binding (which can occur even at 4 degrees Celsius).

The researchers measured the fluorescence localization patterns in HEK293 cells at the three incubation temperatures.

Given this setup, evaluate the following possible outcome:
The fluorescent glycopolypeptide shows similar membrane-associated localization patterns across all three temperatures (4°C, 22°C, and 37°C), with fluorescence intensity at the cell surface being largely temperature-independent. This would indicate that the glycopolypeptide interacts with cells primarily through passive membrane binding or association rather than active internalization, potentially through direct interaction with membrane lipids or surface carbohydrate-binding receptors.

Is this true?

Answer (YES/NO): NO